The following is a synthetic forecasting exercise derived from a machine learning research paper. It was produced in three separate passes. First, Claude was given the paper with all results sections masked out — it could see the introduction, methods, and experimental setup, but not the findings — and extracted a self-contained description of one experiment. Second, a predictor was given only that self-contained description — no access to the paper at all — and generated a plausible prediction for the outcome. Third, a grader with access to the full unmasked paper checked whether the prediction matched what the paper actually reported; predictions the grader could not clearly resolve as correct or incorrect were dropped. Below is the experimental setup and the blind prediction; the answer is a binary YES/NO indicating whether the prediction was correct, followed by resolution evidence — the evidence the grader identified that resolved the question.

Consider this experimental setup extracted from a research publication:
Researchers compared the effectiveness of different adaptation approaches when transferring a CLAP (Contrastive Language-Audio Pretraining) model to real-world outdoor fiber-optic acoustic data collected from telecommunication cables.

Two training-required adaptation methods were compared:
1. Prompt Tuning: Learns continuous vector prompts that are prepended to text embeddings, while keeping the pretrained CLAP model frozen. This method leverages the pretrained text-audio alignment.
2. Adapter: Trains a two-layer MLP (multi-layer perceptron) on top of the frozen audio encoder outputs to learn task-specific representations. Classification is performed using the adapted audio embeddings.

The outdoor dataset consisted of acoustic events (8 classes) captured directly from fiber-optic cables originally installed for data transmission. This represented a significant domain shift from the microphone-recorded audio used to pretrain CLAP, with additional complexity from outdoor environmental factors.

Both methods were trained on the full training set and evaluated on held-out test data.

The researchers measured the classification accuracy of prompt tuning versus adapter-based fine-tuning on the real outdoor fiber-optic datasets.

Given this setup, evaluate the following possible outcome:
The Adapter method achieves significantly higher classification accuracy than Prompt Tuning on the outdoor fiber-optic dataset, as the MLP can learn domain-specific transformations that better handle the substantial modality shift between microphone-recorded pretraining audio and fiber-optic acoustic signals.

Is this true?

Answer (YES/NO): YES